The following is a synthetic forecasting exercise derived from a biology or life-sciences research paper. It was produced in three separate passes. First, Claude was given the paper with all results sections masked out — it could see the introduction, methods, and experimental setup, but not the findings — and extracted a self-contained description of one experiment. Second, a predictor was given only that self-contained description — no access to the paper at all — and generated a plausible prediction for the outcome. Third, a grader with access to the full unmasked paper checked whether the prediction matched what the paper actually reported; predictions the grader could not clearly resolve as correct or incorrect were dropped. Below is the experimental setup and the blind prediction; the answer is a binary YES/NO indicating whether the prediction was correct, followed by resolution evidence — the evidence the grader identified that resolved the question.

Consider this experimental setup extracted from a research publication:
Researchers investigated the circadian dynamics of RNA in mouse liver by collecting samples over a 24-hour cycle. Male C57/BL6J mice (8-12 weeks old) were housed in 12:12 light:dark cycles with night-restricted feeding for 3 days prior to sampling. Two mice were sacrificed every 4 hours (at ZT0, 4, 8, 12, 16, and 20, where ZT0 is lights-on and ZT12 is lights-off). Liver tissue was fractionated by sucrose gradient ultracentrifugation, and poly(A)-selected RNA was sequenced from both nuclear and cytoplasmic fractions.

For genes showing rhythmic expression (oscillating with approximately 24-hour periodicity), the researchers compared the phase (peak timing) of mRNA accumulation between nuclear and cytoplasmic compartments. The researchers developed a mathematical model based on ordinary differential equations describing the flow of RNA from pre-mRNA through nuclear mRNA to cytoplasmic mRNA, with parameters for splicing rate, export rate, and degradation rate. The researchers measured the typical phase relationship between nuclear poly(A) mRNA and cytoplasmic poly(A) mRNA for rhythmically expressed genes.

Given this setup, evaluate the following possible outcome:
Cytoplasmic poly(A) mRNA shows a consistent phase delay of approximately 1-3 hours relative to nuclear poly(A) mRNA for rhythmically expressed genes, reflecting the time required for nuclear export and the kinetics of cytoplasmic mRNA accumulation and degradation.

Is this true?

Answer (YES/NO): NO